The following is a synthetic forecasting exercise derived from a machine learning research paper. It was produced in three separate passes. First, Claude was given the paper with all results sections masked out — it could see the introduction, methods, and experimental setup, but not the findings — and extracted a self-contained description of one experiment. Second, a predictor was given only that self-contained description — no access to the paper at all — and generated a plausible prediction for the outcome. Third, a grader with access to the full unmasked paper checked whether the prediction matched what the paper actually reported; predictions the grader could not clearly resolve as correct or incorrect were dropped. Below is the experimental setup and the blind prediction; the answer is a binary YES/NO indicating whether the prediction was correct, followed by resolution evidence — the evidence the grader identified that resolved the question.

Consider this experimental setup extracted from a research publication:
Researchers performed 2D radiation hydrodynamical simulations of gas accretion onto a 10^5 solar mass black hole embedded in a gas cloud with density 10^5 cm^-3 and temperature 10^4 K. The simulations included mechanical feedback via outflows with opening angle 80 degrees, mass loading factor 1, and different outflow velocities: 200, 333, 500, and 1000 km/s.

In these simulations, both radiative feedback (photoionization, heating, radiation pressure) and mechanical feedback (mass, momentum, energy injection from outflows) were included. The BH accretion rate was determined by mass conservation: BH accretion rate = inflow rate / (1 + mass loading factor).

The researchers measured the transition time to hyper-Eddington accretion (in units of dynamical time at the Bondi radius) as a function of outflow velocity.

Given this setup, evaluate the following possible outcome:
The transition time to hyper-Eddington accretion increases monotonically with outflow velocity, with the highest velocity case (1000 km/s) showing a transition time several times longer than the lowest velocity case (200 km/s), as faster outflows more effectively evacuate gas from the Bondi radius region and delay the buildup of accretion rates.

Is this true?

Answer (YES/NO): NO